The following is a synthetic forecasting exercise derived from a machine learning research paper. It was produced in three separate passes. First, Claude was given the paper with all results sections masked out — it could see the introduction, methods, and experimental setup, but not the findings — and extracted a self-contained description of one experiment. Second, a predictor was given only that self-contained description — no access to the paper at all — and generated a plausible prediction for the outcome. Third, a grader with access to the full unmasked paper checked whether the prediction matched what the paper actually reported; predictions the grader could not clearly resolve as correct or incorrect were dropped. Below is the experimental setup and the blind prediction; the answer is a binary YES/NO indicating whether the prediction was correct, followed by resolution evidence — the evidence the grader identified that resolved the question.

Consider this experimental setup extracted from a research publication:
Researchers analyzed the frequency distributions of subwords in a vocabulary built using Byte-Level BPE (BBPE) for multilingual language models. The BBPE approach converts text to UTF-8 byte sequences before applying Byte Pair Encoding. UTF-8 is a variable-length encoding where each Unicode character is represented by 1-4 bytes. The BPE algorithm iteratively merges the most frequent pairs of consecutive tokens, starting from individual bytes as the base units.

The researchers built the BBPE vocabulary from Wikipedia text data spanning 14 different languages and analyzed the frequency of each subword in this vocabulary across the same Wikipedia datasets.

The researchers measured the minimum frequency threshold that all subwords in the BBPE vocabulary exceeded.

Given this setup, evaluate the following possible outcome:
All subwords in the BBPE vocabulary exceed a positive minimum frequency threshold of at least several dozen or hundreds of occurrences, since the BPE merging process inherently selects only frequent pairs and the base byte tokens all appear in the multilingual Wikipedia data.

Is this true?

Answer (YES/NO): NO